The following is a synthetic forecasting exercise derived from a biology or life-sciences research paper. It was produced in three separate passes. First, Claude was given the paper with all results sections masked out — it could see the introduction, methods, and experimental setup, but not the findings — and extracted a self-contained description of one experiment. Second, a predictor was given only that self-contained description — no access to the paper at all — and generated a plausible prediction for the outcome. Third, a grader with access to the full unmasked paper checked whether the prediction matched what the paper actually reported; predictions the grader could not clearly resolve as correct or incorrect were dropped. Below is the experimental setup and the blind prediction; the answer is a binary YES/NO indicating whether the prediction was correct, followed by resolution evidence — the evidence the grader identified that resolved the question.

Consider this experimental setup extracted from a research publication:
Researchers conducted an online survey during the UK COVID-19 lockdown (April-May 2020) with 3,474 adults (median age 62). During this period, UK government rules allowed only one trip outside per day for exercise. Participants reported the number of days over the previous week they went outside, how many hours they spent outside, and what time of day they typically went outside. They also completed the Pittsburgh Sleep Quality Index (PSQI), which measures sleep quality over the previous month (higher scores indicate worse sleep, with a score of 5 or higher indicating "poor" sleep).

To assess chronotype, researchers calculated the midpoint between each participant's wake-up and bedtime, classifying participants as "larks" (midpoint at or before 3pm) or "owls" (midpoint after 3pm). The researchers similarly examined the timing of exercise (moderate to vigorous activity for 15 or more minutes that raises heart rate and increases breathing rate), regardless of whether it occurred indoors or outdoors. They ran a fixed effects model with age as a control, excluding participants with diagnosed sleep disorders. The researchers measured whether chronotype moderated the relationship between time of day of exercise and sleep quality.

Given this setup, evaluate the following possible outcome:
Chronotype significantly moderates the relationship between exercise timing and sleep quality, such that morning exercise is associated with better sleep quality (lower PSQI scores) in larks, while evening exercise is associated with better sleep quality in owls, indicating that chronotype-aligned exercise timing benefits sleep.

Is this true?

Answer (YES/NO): NO